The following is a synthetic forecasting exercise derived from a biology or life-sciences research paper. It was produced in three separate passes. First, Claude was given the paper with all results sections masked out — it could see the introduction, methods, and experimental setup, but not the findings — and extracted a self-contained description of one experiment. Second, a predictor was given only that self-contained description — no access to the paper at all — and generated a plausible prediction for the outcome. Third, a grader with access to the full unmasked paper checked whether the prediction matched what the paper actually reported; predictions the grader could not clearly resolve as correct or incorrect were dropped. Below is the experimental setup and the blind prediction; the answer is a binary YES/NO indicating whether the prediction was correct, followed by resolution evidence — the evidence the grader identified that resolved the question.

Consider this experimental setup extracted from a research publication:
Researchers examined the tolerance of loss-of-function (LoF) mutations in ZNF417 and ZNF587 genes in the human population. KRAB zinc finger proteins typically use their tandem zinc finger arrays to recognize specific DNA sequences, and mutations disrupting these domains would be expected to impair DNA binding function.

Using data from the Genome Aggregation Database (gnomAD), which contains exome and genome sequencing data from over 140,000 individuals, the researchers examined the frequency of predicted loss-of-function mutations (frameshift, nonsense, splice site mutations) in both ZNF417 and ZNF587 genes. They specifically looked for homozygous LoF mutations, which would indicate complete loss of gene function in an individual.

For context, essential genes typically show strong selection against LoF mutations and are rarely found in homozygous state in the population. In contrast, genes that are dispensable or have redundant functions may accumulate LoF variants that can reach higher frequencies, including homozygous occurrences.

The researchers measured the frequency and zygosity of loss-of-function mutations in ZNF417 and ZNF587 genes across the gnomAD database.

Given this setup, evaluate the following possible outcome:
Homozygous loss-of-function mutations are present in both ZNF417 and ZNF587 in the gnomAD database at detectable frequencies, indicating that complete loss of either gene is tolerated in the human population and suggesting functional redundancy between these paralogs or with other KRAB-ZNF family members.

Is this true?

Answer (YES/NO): YES